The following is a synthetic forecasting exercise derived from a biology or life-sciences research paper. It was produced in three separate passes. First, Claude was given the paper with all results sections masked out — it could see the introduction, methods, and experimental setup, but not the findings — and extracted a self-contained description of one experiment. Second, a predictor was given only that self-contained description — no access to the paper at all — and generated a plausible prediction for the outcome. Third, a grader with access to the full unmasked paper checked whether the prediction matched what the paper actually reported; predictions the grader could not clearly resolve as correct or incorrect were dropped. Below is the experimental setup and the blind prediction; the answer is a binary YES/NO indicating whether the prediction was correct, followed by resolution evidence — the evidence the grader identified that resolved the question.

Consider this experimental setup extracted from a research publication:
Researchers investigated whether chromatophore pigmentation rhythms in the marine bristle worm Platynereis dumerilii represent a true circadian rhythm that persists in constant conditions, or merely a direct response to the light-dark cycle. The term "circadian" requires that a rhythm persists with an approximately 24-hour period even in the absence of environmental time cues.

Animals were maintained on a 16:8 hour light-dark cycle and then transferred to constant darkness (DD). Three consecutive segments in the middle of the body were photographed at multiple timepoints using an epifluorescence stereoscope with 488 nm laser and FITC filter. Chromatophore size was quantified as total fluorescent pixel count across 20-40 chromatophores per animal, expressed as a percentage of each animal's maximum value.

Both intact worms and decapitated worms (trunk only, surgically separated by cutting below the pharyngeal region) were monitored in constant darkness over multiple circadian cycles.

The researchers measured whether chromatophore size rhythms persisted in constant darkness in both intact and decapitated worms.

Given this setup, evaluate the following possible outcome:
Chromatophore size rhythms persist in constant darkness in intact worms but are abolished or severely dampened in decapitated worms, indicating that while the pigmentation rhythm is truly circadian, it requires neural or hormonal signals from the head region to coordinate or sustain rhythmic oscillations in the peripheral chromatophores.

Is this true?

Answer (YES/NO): YES